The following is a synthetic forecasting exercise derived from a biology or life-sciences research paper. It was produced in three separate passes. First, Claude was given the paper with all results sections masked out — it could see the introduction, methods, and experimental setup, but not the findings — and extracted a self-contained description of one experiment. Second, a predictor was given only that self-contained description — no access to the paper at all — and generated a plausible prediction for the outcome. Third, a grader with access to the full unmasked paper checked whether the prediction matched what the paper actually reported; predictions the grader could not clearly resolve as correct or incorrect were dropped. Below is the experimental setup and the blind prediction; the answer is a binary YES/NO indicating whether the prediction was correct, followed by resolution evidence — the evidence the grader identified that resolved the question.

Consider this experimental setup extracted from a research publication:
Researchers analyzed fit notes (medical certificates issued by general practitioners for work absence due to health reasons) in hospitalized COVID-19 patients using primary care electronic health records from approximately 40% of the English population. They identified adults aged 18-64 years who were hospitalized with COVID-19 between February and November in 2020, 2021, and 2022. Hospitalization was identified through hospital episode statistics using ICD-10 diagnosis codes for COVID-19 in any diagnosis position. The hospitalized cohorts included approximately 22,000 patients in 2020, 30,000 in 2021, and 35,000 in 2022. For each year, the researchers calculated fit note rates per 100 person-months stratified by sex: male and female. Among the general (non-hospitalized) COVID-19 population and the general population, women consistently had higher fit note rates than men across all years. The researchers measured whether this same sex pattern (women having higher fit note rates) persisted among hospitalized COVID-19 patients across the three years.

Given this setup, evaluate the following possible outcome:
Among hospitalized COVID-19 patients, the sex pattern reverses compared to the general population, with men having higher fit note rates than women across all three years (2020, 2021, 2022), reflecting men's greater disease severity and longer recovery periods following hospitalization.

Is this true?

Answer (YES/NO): NO